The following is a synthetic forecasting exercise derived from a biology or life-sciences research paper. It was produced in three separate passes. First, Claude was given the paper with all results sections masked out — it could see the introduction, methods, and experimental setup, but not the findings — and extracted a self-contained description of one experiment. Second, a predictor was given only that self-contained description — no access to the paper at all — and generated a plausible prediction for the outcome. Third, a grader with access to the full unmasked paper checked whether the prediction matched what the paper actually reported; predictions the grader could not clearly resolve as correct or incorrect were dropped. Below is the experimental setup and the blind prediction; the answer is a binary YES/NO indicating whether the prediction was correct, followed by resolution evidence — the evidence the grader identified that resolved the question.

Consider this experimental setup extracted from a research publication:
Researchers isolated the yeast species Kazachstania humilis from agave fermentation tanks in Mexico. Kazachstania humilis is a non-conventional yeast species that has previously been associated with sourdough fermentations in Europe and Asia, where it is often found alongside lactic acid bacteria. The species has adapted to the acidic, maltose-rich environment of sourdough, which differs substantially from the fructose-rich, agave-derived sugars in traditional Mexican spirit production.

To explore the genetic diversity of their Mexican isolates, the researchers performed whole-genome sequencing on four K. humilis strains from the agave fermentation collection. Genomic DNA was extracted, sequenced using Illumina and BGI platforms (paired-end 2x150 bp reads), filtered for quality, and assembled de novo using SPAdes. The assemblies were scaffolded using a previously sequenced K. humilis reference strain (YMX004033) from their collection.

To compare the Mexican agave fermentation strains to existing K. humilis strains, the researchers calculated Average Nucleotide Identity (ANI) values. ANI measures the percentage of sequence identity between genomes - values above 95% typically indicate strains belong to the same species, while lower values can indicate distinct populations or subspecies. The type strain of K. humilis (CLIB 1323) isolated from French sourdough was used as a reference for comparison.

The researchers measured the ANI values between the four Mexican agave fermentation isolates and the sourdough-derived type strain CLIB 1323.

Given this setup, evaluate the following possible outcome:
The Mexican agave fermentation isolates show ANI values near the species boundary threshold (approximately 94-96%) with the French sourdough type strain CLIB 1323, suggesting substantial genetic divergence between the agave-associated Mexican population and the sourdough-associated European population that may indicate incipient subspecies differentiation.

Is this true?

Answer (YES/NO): NO